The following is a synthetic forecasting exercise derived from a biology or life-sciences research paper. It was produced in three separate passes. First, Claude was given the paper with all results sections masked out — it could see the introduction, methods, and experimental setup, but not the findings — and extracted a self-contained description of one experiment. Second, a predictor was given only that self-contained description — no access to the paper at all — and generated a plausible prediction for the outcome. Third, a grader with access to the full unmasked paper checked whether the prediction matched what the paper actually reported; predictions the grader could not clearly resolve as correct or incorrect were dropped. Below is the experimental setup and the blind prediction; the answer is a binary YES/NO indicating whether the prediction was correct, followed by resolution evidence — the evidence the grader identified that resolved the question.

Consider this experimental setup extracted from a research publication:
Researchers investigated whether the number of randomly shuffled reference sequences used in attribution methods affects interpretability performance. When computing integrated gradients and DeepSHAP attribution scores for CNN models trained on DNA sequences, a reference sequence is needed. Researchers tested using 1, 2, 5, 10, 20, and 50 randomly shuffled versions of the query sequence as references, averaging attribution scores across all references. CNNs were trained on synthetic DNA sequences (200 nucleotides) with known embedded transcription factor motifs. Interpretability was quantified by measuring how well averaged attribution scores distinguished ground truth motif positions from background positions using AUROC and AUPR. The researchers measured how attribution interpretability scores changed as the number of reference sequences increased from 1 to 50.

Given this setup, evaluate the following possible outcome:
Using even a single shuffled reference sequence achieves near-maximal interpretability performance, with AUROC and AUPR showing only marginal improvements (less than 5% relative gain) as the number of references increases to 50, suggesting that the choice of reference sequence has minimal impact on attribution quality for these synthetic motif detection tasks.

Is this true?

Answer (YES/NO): NO